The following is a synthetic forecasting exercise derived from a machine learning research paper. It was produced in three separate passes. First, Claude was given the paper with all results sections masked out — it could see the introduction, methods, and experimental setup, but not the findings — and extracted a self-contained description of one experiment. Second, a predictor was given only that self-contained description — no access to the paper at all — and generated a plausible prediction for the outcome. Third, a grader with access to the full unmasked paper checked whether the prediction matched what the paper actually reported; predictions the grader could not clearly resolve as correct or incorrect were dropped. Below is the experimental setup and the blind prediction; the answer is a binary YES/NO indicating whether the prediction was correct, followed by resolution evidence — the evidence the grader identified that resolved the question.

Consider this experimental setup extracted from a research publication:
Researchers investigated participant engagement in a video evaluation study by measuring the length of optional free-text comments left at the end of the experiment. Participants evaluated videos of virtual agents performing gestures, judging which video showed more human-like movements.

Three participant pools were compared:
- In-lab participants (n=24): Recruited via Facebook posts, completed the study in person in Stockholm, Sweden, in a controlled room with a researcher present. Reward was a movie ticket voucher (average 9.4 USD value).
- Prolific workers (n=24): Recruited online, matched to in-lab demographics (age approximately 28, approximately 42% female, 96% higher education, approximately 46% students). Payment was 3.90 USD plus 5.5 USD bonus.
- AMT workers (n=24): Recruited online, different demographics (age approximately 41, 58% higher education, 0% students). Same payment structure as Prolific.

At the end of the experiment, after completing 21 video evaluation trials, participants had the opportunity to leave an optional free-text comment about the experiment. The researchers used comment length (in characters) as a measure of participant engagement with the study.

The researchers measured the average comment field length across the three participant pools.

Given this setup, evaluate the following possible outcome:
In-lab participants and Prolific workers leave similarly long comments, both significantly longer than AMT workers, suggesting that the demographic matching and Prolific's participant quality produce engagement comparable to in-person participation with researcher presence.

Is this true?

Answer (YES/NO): NO